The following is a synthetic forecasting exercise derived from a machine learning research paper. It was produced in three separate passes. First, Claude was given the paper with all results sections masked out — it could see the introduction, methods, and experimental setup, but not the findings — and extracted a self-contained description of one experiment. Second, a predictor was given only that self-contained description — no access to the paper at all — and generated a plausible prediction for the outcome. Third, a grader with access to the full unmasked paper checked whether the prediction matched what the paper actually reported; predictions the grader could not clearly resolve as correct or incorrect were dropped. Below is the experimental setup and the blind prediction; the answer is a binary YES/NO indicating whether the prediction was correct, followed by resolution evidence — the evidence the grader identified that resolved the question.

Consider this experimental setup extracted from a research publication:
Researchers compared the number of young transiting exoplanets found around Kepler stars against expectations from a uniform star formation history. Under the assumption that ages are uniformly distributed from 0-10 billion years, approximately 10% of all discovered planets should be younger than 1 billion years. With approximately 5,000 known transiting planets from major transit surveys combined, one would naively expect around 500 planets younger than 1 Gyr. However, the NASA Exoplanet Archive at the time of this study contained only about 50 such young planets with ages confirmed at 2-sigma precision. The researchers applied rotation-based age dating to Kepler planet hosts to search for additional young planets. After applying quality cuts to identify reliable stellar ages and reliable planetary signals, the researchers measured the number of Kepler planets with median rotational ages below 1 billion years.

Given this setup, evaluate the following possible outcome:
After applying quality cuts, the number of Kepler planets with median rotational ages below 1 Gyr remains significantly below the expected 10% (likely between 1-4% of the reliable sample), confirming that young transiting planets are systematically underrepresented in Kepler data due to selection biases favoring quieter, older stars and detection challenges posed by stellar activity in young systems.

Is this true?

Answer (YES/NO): NO